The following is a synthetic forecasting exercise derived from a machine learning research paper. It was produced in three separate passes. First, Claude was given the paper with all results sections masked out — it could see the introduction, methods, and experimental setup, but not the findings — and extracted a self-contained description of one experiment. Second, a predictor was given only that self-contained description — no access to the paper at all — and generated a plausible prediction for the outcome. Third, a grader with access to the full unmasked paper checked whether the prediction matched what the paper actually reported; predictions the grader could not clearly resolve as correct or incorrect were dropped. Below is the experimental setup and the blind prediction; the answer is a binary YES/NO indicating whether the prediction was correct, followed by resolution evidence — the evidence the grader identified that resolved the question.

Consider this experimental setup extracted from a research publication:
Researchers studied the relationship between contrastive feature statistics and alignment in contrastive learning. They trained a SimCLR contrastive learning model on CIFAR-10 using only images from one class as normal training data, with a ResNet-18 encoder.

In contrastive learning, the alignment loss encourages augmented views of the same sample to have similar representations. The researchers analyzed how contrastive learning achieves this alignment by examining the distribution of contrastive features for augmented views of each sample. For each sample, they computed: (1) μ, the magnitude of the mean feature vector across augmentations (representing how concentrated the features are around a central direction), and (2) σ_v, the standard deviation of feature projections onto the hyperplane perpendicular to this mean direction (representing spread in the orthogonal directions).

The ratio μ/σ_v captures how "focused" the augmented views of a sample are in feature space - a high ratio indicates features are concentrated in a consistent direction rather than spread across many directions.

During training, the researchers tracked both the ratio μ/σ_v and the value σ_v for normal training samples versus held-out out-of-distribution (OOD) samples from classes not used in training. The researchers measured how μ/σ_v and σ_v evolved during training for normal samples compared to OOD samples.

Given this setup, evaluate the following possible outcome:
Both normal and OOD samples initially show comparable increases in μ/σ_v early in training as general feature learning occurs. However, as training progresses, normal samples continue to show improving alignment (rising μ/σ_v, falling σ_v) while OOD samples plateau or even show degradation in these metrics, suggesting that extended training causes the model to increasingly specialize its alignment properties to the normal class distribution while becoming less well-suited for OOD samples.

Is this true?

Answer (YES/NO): NO